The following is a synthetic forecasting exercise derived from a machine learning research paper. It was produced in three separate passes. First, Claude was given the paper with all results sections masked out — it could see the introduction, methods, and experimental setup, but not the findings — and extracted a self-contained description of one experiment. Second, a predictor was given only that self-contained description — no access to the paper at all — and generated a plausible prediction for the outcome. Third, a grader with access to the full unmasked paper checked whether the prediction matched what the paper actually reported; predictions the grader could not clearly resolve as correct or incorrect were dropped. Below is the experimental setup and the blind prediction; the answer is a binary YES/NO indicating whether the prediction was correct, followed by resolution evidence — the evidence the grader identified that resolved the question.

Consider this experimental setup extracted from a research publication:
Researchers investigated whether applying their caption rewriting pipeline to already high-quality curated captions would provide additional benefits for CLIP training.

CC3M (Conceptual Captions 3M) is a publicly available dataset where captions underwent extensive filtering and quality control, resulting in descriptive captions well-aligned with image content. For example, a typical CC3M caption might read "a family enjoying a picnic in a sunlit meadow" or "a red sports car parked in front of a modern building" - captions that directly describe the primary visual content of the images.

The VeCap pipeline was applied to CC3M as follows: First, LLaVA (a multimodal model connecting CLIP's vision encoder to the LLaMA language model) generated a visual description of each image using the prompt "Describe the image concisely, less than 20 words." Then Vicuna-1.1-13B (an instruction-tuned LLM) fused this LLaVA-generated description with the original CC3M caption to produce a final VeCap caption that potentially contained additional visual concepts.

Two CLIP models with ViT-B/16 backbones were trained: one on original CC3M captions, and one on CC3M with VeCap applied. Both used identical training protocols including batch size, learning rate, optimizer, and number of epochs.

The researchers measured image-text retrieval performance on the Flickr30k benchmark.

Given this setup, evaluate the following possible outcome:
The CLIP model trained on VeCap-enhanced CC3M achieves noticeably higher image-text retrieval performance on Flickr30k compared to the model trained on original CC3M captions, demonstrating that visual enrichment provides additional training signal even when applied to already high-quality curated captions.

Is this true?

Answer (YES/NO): YES